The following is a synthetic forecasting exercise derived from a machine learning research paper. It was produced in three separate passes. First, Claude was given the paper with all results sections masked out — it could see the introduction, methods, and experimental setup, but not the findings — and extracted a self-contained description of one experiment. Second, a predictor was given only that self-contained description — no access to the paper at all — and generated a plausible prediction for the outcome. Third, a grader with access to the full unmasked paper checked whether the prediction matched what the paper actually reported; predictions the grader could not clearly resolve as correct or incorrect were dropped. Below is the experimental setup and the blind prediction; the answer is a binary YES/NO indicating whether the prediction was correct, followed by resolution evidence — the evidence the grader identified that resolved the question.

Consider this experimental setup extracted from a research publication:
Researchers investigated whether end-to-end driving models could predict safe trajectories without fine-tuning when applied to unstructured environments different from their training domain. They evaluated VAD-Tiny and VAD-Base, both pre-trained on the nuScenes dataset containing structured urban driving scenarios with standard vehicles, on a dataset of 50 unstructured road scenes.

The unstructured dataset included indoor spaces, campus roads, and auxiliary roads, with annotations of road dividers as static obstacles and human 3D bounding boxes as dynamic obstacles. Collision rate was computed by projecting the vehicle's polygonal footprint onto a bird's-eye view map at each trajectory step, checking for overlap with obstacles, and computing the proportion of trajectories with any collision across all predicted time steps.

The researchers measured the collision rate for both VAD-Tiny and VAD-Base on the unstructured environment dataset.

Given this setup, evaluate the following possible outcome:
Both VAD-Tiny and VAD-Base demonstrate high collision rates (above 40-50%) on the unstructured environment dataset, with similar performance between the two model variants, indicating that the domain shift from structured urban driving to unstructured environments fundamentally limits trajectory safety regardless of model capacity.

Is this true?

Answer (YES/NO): NO